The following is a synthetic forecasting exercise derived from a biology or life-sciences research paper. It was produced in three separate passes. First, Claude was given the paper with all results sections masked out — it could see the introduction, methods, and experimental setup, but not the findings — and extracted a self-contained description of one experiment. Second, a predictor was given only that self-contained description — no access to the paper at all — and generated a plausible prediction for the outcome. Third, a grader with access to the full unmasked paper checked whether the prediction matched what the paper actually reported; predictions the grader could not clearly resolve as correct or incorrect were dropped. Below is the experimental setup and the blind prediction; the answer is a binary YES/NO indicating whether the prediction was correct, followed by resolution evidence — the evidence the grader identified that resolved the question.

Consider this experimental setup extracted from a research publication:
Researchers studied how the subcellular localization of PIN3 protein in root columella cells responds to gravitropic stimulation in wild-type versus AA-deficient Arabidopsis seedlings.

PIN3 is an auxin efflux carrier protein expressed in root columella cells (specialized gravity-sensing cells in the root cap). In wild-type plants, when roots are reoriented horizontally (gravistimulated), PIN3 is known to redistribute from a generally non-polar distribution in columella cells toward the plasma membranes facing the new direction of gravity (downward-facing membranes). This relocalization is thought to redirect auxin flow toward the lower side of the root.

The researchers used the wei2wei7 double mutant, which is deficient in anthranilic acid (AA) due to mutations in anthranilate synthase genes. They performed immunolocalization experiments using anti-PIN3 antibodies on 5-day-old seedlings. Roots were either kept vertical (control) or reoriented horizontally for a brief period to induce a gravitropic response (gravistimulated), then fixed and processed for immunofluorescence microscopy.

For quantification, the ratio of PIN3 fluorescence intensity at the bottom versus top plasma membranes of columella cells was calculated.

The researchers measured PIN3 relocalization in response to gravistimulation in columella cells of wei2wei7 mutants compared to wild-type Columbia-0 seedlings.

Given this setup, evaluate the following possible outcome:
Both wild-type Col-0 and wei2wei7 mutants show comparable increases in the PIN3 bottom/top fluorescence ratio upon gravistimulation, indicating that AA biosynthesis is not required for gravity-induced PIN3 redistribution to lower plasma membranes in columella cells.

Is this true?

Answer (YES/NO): NO